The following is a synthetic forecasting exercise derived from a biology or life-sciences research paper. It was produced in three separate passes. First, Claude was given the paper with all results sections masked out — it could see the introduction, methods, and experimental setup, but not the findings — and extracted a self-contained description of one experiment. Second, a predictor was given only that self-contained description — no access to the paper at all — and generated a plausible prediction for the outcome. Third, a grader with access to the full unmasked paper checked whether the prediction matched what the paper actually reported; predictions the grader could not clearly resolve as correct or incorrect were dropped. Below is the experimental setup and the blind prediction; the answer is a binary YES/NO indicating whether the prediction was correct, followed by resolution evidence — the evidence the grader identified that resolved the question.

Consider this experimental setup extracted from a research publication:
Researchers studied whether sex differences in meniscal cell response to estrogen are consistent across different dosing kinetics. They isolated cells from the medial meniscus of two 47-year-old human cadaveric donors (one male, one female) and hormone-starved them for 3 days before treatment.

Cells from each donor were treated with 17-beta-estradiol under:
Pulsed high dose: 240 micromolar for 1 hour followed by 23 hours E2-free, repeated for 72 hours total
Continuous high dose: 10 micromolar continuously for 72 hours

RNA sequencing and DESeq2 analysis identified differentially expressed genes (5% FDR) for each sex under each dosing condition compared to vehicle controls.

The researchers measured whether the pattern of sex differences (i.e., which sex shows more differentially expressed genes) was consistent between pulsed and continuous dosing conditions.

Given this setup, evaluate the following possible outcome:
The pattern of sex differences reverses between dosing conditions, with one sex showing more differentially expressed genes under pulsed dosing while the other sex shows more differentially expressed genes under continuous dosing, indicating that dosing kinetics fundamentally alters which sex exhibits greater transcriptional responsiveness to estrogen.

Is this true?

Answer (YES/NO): NO